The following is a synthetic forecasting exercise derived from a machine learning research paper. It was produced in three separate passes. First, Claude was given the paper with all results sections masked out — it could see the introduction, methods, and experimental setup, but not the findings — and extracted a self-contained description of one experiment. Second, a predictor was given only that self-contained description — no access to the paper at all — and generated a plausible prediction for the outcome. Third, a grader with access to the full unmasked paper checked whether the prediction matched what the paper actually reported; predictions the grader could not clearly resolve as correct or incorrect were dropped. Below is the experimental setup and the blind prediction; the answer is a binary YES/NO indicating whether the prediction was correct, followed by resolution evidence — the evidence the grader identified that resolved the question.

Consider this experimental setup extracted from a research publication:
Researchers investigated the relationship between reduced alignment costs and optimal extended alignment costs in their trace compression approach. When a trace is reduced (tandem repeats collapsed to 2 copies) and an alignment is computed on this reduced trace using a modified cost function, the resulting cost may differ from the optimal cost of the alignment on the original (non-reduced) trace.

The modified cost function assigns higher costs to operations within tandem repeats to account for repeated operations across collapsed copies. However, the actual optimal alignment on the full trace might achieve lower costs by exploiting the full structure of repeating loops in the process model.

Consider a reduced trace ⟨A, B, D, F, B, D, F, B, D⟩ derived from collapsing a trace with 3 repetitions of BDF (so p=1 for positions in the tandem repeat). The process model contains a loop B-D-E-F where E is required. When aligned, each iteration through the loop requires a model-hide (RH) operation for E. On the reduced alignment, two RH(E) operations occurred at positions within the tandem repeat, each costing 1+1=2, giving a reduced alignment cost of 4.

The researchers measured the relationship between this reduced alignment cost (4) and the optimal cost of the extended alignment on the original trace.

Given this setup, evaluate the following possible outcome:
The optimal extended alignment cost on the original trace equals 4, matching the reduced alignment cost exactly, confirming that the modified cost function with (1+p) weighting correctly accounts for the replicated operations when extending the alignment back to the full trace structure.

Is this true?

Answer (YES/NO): NO